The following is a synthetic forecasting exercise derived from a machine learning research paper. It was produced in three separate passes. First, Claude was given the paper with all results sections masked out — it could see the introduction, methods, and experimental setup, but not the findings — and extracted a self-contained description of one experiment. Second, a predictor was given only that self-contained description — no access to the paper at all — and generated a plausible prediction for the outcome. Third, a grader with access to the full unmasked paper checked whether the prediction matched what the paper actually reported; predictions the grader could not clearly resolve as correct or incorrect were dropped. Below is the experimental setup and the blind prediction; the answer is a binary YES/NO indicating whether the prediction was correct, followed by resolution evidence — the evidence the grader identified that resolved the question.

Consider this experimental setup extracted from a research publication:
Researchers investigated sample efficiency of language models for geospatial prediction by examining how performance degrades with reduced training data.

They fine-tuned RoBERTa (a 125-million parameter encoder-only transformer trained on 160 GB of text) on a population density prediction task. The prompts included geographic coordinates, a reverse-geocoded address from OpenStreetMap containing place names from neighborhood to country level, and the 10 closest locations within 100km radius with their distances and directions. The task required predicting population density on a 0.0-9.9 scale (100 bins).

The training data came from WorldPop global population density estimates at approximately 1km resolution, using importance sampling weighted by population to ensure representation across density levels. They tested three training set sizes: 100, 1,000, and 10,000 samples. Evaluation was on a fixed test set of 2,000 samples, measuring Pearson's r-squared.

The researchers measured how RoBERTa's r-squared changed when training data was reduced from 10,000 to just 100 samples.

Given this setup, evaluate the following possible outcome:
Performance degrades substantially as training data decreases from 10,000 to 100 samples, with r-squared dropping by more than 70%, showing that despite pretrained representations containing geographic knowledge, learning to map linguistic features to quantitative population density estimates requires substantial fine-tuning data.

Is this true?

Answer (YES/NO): YES